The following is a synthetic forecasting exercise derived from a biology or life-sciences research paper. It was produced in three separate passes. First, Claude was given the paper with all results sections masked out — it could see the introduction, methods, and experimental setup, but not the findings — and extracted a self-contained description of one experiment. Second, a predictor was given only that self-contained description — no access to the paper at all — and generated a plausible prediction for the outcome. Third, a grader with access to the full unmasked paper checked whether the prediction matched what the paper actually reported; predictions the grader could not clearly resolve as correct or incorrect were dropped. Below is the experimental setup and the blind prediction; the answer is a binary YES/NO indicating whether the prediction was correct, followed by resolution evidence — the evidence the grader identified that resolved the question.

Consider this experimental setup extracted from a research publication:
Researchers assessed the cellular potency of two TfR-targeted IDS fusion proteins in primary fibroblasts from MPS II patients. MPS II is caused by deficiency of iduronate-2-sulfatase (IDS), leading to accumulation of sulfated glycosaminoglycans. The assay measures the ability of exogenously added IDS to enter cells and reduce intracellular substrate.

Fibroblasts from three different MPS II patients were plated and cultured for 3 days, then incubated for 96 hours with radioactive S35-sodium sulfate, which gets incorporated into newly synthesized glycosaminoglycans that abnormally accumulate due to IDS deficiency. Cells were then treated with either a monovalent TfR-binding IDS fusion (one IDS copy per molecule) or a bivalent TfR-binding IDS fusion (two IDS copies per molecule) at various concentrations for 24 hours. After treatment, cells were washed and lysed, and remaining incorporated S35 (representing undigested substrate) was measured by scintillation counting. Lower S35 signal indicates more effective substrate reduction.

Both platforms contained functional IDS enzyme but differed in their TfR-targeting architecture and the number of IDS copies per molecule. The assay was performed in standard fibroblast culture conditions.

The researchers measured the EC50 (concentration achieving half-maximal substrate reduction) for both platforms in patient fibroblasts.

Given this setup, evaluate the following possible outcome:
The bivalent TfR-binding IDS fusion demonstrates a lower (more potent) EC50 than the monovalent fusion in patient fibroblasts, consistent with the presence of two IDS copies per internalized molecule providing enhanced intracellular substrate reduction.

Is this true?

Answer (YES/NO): NO